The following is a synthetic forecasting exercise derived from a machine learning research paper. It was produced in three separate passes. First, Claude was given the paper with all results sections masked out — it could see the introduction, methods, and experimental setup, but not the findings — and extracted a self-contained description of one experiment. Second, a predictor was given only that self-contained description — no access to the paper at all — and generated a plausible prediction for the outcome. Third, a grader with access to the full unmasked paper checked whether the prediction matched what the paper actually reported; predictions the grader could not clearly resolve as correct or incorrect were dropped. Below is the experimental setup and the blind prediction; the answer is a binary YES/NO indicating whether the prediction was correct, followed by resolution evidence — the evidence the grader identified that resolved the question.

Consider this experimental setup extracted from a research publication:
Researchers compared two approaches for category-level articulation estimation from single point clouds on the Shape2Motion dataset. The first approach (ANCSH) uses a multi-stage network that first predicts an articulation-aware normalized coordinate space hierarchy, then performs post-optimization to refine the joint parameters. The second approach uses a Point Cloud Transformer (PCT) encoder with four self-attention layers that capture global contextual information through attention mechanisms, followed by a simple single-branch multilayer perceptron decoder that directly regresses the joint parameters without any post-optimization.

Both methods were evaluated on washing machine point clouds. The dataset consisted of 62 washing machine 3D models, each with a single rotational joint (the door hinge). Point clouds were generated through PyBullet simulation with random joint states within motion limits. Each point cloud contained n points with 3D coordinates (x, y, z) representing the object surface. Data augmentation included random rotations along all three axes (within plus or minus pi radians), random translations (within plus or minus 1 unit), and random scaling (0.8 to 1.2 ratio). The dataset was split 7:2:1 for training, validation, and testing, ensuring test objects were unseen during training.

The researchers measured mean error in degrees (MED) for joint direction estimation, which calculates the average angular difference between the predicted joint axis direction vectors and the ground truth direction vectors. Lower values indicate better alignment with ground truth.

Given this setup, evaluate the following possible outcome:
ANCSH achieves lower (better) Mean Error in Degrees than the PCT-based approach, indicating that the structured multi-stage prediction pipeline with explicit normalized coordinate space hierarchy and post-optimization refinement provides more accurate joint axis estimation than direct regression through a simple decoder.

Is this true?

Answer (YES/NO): NO